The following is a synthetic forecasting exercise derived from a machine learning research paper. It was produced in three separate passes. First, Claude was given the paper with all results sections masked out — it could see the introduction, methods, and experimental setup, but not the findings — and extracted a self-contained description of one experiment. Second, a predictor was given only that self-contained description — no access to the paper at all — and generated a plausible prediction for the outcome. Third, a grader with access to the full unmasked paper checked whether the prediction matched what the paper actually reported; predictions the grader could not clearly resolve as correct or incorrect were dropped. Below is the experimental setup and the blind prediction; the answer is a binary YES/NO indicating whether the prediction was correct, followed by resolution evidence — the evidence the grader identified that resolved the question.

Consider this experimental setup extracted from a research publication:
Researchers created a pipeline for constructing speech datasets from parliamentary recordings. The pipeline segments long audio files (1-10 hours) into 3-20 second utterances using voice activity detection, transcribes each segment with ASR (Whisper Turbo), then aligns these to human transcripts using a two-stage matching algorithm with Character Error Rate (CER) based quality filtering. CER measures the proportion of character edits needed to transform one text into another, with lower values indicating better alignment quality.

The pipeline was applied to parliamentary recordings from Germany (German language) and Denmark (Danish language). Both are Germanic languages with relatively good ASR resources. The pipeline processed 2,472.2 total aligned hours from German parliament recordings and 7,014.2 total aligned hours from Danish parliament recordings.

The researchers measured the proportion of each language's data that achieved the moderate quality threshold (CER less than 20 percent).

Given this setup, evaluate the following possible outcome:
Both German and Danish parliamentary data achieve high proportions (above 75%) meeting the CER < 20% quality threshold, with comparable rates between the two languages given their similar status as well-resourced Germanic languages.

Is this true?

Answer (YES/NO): NO